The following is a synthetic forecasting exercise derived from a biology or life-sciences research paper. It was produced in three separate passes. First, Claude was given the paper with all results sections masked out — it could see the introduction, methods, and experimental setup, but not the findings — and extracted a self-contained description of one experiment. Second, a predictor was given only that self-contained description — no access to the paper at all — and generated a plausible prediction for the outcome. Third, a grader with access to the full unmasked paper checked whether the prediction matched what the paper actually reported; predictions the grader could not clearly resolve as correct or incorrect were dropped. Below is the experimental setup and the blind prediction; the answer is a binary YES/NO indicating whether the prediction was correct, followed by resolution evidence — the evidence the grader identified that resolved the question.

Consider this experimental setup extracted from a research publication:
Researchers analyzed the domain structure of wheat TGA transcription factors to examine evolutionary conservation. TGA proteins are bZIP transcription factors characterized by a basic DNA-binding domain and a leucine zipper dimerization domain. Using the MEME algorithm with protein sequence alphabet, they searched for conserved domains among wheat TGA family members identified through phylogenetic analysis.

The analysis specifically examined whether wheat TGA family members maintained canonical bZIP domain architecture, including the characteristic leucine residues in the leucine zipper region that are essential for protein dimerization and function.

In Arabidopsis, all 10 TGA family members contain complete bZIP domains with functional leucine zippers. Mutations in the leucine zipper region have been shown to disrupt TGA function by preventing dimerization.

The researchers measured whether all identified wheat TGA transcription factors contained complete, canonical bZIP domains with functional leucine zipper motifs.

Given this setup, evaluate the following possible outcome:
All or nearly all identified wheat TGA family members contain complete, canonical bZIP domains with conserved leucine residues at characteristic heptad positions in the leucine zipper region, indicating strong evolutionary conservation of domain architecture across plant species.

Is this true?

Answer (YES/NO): YES